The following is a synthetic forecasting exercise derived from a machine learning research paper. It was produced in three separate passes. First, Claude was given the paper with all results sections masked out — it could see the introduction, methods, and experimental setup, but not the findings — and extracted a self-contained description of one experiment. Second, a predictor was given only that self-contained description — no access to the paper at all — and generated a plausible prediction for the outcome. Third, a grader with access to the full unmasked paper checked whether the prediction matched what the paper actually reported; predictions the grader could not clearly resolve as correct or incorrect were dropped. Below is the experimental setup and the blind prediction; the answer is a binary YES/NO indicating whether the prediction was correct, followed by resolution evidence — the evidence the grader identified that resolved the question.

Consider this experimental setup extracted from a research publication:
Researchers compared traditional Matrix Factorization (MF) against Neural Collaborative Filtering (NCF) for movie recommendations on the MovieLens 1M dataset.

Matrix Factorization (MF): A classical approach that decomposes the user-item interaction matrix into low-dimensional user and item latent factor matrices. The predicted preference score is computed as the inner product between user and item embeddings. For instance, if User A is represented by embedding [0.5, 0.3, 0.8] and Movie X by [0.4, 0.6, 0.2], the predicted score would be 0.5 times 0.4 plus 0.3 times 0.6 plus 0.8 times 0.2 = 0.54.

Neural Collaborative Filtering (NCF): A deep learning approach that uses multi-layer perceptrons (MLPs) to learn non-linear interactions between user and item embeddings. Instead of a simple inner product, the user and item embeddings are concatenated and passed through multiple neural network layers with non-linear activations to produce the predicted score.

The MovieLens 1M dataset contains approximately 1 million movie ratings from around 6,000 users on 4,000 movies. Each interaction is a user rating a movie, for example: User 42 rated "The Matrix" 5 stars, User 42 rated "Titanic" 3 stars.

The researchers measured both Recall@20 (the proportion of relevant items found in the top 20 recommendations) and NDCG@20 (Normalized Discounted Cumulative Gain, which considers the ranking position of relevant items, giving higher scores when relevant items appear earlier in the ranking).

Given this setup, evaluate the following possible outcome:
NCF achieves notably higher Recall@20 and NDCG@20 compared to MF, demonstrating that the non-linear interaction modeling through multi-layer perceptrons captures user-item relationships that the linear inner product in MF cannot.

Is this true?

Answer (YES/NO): NO